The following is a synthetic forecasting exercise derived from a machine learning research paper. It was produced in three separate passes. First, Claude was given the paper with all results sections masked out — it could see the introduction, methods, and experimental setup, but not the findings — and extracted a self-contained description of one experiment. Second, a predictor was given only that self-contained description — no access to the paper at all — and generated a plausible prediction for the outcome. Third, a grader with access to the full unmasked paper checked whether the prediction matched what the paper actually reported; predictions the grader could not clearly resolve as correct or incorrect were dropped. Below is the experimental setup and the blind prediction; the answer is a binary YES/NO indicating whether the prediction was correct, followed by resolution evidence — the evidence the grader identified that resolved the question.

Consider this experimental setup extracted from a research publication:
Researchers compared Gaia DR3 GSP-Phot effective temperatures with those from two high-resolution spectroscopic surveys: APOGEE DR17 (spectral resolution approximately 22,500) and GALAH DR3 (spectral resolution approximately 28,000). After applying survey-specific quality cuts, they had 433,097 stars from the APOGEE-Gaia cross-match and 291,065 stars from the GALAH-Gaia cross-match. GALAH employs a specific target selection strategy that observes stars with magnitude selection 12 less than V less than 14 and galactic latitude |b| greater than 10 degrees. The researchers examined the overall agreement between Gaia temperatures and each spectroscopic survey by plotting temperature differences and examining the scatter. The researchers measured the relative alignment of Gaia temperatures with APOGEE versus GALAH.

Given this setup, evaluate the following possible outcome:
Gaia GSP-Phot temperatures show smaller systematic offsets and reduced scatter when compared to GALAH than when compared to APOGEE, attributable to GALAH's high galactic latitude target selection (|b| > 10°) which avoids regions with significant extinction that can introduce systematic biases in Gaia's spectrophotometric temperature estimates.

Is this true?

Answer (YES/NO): YES